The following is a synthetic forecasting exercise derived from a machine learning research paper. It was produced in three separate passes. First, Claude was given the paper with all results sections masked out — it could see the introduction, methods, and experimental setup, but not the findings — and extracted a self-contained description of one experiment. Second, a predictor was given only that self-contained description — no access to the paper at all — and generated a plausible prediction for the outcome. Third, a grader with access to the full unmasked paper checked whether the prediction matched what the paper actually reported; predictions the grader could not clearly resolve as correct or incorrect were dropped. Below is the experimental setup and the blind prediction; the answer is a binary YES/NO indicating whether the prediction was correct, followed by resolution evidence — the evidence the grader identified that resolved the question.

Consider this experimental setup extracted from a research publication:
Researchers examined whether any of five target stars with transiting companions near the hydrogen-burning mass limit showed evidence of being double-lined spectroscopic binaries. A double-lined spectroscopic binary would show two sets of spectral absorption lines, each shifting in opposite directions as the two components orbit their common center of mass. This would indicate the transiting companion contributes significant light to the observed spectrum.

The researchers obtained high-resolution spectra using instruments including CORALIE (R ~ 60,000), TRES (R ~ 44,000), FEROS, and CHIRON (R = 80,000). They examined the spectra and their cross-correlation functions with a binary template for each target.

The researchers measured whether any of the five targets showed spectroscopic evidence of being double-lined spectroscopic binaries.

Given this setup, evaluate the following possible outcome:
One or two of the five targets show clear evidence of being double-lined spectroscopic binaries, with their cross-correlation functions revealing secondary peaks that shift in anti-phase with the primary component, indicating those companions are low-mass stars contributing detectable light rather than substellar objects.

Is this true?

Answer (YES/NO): NO